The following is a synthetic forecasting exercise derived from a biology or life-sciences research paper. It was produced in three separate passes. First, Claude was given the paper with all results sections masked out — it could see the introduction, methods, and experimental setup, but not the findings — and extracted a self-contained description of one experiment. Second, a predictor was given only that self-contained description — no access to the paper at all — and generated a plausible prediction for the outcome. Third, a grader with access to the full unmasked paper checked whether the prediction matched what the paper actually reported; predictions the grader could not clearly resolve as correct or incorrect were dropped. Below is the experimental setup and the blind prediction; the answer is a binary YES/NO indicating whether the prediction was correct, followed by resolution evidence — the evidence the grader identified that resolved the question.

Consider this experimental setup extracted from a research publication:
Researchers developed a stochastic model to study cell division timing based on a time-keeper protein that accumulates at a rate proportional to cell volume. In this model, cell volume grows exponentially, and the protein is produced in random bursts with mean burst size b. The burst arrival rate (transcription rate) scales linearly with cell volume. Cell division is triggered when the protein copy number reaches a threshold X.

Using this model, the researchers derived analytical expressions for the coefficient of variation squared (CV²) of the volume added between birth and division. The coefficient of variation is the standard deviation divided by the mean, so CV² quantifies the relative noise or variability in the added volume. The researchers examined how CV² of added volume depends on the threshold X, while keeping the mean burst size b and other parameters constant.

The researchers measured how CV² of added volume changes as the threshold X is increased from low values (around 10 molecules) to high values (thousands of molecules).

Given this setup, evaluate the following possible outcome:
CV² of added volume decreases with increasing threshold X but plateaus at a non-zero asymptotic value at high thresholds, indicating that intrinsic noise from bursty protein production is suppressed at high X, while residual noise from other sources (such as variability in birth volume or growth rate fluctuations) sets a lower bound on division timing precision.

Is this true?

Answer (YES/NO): NO